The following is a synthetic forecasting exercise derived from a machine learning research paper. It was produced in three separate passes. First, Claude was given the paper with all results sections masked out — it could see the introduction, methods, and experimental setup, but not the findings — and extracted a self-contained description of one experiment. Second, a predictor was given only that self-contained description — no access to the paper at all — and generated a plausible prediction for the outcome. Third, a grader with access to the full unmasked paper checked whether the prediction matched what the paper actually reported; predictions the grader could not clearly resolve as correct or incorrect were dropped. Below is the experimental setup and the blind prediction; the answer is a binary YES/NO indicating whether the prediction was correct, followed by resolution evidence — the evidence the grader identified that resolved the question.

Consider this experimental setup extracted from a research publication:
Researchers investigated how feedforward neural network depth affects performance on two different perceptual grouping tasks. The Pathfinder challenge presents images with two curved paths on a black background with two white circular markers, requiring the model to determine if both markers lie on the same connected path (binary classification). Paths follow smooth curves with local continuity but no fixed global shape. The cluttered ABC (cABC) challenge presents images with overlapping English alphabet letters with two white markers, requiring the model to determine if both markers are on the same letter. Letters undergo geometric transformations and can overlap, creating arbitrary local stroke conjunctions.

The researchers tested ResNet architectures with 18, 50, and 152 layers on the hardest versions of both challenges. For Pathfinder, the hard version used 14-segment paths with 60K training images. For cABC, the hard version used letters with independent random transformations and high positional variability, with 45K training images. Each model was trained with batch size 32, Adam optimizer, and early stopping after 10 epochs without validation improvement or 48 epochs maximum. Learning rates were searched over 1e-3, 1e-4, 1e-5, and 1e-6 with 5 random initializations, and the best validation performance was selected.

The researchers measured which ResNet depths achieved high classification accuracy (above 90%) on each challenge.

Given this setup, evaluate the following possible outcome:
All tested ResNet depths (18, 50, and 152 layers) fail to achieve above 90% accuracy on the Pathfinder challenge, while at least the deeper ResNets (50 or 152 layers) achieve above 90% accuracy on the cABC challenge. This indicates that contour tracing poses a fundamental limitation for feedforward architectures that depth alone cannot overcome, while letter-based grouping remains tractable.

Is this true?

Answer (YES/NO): NO